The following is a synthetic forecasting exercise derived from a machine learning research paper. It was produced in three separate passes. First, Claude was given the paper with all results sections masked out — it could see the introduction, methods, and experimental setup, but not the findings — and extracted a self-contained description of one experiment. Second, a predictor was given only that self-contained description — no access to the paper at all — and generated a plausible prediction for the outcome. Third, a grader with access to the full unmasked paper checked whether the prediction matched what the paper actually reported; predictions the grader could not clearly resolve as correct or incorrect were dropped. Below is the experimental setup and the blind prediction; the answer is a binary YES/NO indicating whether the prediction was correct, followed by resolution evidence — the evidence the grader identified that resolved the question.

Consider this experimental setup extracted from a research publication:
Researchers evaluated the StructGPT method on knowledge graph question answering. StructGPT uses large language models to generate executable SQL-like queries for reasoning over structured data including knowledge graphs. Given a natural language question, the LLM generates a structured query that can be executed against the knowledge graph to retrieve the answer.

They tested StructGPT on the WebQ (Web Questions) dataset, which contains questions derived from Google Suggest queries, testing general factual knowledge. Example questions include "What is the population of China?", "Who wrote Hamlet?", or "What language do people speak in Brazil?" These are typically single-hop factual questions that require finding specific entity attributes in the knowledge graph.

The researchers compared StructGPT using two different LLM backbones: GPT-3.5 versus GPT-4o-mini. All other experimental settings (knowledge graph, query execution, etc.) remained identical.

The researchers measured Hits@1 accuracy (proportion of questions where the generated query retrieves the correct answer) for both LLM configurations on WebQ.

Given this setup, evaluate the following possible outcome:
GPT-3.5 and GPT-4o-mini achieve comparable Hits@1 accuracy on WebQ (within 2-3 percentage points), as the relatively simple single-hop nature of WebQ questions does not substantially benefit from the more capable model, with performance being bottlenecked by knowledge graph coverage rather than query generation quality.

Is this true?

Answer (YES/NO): YES